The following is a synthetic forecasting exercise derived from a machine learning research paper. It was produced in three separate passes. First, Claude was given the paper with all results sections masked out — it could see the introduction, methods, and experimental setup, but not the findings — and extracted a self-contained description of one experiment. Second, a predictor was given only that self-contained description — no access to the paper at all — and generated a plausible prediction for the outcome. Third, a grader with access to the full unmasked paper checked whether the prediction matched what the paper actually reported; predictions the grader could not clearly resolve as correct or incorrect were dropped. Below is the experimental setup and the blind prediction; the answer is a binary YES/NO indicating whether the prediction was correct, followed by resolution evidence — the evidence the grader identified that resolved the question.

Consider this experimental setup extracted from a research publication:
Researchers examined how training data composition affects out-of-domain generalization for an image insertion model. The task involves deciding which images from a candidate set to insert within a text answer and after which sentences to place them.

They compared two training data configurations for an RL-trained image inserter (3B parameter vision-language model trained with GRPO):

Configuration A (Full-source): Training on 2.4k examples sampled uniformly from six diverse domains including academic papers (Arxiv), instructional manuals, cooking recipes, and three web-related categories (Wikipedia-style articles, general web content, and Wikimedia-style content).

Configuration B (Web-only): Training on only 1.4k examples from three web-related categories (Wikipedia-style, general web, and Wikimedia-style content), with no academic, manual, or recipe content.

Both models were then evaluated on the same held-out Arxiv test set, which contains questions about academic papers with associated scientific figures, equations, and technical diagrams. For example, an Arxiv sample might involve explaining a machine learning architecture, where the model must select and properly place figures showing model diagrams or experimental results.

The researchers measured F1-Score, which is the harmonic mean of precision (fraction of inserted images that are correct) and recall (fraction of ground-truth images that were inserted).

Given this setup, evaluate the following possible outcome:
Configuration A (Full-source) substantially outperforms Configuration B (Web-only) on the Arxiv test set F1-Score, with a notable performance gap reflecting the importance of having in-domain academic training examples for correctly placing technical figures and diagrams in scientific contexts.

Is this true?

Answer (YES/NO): NO